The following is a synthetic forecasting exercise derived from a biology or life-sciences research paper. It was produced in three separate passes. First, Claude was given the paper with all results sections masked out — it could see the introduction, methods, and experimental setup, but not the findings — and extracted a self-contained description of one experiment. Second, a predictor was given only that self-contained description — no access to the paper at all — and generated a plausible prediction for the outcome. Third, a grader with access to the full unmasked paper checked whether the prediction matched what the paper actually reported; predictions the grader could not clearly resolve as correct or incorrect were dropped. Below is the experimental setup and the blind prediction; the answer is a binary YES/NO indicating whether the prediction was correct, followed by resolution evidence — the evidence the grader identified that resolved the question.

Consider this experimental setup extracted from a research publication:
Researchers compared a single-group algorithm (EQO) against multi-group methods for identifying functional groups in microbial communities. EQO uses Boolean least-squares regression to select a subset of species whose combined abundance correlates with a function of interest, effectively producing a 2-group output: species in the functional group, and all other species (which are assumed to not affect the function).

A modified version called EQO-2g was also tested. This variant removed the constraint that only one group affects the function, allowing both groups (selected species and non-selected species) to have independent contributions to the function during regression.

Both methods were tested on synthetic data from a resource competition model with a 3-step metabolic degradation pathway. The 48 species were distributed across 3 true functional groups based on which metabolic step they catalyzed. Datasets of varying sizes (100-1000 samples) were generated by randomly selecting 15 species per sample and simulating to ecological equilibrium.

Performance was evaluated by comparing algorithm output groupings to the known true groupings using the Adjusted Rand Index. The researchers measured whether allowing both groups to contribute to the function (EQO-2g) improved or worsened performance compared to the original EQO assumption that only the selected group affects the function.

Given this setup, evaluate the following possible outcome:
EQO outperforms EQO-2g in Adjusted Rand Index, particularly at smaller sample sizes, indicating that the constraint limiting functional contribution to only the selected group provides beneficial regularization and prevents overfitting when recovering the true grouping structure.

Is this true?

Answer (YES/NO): NO